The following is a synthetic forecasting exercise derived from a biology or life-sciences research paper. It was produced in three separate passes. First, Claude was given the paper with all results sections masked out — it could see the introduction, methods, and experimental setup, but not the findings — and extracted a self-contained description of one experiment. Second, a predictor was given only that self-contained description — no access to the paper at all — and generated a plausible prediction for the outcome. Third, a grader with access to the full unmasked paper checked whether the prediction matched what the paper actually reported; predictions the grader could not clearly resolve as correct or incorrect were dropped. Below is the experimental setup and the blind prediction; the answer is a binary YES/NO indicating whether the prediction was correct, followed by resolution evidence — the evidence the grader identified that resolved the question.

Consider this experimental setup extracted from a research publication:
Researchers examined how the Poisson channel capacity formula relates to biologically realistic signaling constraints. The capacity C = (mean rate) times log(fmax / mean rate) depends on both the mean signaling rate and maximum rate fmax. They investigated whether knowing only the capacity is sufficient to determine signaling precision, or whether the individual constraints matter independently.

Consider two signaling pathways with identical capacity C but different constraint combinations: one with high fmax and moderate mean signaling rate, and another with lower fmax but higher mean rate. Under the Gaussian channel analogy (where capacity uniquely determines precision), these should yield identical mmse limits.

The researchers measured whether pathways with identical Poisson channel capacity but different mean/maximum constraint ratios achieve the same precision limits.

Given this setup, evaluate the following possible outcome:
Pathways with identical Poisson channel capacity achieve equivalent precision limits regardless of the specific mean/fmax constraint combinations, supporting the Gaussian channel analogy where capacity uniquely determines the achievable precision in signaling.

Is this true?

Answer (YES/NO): NO